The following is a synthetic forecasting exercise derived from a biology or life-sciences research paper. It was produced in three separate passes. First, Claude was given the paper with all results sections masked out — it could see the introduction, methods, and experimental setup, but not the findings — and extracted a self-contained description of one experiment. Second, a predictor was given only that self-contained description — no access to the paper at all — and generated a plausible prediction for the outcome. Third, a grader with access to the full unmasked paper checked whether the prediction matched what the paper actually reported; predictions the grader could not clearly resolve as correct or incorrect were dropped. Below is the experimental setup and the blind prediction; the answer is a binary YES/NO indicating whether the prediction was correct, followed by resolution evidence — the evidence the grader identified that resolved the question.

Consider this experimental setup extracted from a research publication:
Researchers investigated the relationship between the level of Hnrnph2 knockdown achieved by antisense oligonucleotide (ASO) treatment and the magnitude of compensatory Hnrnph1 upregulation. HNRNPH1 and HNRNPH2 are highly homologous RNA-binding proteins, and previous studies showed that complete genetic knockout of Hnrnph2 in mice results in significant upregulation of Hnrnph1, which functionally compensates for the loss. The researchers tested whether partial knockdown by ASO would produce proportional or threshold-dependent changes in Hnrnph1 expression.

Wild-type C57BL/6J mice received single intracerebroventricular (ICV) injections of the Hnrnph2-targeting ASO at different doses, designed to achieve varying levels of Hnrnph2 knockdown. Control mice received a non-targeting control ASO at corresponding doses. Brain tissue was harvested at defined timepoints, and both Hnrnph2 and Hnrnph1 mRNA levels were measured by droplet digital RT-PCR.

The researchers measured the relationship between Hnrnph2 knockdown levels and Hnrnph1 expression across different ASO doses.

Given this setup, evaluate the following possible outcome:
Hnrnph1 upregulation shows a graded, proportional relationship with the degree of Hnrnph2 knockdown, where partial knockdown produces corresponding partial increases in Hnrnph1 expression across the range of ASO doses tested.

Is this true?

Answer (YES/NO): NO